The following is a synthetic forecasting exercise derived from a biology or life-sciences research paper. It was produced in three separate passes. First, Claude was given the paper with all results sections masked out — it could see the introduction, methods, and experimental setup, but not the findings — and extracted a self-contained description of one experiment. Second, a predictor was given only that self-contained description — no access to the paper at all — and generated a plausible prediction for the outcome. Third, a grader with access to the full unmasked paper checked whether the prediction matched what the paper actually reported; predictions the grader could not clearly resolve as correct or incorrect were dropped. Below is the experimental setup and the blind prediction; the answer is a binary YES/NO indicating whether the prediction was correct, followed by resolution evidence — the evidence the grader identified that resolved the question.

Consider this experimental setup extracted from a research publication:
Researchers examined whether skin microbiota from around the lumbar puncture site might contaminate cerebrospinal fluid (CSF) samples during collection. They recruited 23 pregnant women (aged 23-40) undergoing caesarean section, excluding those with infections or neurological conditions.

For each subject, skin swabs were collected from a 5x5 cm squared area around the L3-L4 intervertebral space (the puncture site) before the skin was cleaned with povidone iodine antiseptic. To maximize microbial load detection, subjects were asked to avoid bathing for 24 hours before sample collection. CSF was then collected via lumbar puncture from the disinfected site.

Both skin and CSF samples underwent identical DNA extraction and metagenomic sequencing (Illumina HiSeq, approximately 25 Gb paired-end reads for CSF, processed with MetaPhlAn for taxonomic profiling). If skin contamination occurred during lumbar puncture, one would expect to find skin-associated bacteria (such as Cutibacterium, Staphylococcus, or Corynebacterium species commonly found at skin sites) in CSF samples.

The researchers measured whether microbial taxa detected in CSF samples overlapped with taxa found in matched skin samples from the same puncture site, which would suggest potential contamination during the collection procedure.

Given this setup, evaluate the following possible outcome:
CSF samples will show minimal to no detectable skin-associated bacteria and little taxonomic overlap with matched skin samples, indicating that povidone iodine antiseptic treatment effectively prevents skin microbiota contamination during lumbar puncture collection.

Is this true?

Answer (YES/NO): YES